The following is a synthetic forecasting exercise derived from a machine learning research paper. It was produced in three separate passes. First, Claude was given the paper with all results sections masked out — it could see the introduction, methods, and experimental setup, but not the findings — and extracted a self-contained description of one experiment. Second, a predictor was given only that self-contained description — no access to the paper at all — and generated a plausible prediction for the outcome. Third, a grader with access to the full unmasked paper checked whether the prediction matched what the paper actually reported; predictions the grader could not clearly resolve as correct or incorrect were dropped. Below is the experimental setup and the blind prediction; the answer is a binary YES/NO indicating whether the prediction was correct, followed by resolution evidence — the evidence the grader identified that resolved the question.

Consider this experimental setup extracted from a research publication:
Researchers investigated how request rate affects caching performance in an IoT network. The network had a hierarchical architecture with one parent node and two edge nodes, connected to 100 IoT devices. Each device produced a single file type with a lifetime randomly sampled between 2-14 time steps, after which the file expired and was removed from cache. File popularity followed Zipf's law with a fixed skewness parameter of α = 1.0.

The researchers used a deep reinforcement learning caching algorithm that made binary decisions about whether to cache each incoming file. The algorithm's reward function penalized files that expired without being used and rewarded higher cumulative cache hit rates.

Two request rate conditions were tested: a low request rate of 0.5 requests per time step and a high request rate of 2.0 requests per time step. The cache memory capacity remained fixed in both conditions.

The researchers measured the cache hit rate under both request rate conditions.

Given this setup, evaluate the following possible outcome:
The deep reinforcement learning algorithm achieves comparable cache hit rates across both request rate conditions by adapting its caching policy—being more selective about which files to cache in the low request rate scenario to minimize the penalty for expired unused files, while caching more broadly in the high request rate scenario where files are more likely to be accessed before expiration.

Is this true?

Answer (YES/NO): NO